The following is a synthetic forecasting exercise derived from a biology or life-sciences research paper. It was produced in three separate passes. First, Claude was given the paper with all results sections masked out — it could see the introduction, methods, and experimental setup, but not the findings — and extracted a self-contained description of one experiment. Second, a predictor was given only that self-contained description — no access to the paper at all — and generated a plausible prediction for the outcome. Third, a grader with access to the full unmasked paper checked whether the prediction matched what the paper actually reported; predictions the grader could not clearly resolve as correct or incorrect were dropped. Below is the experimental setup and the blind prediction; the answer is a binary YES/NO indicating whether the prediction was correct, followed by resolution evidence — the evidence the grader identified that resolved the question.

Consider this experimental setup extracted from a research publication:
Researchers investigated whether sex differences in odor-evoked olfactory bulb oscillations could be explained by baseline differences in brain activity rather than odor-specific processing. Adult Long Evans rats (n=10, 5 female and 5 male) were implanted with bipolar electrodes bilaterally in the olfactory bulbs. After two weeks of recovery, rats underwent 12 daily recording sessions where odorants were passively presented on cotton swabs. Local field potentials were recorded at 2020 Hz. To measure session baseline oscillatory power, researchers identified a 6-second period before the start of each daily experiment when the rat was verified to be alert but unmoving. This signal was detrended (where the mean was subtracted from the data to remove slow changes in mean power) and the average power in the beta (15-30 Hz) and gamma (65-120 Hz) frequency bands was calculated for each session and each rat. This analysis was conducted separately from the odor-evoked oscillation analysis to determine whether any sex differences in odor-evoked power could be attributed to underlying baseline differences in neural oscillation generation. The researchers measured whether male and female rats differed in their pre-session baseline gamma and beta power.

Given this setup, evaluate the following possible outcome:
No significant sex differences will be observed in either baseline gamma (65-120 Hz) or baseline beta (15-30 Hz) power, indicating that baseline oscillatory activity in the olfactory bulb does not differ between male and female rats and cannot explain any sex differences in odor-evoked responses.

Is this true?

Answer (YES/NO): YES